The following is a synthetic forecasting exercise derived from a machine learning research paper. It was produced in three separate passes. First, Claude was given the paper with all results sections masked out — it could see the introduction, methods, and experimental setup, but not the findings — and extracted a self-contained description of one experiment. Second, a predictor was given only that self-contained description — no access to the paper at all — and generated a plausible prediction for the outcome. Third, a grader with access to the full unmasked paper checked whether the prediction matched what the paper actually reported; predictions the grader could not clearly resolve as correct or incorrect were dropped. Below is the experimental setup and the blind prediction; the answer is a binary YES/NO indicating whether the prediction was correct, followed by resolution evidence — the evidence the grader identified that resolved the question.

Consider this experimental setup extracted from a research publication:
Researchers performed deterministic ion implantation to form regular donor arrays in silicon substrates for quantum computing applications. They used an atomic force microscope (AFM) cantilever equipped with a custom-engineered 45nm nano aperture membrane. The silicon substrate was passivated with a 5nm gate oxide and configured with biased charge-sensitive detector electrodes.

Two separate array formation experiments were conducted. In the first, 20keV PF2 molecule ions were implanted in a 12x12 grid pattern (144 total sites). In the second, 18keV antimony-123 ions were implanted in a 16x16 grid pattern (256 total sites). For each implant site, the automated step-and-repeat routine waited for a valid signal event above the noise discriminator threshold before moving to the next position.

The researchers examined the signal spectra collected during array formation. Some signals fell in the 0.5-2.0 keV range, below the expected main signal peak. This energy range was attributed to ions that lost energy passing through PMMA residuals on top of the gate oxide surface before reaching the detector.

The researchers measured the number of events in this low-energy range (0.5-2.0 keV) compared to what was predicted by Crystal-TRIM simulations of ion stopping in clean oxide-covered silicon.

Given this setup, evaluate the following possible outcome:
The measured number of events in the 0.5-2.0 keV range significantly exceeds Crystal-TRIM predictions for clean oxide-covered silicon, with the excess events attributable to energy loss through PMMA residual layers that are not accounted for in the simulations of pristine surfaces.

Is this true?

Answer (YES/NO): YES